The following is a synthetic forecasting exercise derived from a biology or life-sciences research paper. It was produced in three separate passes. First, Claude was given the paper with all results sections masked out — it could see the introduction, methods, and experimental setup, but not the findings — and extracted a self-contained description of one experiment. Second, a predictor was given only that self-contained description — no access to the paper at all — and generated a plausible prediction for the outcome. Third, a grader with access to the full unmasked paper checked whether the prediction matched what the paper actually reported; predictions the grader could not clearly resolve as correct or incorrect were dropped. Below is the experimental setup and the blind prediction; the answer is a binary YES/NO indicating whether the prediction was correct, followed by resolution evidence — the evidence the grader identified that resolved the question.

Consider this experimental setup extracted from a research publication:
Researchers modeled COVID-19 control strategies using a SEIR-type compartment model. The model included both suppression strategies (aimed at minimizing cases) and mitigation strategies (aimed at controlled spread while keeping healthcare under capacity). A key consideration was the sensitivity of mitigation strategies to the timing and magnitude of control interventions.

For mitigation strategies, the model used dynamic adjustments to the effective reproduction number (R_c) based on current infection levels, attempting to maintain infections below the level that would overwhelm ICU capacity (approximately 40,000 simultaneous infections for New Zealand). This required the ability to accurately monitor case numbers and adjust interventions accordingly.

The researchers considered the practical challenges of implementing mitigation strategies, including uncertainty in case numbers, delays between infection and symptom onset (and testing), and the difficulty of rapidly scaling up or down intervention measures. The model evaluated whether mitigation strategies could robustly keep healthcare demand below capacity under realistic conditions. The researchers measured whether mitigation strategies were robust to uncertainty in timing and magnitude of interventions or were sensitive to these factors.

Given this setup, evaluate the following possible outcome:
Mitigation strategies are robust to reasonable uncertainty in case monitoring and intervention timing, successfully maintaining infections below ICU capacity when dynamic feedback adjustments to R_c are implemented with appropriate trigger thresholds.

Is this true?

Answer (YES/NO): NO